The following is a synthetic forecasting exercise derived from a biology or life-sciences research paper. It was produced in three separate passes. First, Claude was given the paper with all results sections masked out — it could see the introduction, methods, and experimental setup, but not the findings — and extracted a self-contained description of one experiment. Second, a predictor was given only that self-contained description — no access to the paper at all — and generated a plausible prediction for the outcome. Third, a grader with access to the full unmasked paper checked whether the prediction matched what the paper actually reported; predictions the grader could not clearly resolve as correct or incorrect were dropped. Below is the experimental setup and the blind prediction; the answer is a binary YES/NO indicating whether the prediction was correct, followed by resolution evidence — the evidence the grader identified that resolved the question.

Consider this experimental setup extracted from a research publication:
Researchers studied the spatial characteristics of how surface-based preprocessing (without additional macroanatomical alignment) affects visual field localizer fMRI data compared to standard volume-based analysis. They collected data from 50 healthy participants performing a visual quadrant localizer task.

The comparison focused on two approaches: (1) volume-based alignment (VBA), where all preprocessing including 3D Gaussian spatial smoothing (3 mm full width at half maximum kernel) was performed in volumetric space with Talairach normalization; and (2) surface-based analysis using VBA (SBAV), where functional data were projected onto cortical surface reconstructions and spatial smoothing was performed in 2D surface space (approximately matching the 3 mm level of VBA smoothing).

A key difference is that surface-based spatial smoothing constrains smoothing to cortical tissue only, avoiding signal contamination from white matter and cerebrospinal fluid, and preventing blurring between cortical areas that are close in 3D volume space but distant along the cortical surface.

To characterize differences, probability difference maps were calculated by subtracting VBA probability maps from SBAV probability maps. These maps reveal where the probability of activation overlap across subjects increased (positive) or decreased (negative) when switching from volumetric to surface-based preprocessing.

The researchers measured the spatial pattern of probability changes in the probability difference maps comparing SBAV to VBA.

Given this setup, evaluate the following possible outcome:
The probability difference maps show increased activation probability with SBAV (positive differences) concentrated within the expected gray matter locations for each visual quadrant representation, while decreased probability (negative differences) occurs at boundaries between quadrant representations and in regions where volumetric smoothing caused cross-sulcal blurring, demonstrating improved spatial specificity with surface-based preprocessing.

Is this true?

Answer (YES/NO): NO